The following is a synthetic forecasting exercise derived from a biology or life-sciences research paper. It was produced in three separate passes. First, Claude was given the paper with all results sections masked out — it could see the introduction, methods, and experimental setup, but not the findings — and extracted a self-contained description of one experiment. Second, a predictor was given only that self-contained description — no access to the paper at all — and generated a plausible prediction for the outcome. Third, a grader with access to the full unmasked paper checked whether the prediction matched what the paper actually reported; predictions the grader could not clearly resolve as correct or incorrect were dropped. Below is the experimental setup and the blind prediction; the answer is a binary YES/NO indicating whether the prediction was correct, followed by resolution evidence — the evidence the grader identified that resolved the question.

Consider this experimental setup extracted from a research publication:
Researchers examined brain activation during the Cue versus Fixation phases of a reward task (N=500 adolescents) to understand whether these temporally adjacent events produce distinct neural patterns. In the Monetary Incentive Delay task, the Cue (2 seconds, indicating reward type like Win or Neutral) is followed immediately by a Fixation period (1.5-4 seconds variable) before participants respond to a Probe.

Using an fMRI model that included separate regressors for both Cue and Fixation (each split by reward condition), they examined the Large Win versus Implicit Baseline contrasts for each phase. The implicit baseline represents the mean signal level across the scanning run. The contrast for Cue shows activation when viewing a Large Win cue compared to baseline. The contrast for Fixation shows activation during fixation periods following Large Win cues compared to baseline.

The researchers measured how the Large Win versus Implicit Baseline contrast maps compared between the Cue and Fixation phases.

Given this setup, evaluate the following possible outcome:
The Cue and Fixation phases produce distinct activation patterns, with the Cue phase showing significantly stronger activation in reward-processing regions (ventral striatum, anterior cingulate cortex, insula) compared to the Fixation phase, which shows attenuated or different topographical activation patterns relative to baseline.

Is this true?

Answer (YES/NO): NO